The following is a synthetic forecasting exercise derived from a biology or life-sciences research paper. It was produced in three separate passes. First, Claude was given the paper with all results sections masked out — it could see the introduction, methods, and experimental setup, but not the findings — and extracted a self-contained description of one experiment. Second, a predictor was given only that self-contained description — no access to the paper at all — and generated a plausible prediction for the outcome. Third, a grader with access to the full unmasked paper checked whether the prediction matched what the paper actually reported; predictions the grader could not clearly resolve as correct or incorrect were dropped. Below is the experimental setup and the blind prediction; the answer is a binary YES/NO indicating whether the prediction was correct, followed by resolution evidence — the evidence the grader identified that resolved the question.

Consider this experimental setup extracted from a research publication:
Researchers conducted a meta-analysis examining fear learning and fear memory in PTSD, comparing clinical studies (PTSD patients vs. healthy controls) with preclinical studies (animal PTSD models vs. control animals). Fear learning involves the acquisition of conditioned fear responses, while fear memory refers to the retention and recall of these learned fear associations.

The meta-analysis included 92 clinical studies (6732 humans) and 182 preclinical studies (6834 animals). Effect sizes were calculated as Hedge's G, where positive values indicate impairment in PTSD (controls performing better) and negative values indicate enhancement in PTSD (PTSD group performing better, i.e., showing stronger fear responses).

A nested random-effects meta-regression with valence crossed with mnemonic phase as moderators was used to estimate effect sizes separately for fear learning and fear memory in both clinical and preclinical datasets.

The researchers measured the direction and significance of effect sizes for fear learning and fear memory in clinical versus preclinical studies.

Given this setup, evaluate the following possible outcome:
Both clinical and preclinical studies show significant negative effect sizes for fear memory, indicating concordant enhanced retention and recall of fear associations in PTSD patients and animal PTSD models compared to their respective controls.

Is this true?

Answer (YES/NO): NO